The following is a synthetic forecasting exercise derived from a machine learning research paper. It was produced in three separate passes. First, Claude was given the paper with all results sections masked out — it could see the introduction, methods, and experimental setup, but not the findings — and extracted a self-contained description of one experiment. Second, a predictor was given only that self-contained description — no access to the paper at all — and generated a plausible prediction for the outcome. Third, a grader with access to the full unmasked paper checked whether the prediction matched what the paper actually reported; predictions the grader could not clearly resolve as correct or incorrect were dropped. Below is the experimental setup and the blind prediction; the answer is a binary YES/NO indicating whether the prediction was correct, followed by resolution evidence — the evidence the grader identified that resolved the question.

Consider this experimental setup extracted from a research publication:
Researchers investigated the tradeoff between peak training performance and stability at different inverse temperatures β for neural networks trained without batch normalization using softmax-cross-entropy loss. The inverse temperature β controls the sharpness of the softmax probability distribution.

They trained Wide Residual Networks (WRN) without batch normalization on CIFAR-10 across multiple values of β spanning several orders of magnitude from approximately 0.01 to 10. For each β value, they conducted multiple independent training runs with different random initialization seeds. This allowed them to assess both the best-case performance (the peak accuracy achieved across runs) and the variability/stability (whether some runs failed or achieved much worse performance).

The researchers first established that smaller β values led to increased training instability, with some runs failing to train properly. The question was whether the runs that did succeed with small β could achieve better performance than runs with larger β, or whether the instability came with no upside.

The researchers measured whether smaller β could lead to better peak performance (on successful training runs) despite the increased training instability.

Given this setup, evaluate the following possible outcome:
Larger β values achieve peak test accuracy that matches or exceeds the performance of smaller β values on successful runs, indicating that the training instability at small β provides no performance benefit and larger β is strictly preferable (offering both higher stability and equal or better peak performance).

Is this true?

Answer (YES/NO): NO